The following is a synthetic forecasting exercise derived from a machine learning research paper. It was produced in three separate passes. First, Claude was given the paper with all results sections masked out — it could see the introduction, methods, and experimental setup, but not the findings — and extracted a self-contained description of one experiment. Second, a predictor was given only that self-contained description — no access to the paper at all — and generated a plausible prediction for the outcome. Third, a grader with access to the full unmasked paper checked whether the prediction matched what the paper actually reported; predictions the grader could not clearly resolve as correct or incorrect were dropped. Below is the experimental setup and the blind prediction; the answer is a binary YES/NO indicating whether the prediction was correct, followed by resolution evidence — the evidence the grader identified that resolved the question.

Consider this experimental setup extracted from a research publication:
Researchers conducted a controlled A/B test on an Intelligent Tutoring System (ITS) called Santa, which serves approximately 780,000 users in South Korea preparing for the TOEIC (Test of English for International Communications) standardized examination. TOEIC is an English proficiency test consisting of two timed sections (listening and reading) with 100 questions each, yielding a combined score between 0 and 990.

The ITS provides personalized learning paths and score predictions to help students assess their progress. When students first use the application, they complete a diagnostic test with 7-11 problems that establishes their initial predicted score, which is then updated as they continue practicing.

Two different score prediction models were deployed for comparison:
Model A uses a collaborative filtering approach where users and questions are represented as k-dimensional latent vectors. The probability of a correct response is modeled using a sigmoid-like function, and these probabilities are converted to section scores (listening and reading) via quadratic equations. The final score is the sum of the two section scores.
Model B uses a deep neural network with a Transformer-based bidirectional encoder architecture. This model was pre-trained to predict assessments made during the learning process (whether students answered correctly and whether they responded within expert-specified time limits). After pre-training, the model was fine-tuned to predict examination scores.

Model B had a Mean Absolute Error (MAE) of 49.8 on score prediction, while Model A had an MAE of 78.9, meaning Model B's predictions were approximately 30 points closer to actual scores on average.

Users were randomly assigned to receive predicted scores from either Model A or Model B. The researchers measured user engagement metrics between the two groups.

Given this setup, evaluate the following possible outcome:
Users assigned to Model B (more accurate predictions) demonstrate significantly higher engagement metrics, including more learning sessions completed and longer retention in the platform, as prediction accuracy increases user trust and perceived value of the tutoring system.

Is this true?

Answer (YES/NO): NO